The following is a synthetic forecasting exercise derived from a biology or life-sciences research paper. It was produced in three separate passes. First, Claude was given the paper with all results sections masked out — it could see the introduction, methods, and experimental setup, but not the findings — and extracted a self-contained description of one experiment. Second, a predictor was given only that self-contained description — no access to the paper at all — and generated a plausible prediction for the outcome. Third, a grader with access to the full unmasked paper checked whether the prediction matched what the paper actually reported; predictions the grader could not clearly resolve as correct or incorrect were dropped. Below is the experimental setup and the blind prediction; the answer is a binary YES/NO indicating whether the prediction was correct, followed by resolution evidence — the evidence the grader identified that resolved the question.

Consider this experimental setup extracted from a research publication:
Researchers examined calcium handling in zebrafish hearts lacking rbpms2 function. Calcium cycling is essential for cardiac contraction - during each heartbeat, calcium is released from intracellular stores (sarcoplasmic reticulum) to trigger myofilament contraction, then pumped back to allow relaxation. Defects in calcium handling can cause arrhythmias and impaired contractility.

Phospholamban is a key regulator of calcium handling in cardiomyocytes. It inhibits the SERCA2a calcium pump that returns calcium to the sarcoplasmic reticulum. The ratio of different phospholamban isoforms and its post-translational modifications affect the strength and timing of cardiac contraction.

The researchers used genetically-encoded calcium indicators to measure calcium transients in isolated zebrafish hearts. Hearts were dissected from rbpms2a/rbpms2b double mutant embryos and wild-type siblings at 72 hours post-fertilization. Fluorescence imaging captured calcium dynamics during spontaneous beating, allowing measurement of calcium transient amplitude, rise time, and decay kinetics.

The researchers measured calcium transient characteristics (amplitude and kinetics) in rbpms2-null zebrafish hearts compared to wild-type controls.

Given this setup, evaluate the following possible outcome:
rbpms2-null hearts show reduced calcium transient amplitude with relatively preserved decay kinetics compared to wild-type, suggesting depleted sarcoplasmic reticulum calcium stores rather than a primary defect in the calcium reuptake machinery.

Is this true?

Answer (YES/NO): NO